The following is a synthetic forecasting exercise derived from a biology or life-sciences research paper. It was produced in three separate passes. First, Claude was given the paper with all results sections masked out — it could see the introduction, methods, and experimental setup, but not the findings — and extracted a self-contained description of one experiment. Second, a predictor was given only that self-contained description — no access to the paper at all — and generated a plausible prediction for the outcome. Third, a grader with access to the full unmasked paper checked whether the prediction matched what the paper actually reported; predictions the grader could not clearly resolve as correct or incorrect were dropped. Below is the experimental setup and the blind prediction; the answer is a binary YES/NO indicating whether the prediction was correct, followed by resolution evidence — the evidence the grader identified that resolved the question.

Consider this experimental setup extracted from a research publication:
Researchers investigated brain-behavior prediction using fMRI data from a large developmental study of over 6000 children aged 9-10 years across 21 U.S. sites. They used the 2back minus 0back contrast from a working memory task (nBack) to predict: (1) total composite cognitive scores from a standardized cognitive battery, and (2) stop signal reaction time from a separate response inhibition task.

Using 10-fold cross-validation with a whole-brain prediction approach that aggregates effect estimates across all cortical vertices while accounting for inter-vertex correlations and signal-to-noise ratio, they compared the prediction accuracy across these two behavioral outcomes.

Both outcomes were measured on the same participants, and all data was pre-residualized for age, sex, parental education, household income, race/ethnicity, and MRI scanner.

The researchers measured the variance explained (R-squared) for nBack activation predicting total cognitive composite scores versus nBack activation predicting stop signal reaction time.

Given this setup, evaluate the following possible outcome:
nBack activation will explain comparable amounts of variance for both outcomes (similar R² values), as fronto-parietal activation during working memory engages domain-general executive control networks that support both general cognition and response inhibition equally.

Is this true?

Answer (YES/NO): NO